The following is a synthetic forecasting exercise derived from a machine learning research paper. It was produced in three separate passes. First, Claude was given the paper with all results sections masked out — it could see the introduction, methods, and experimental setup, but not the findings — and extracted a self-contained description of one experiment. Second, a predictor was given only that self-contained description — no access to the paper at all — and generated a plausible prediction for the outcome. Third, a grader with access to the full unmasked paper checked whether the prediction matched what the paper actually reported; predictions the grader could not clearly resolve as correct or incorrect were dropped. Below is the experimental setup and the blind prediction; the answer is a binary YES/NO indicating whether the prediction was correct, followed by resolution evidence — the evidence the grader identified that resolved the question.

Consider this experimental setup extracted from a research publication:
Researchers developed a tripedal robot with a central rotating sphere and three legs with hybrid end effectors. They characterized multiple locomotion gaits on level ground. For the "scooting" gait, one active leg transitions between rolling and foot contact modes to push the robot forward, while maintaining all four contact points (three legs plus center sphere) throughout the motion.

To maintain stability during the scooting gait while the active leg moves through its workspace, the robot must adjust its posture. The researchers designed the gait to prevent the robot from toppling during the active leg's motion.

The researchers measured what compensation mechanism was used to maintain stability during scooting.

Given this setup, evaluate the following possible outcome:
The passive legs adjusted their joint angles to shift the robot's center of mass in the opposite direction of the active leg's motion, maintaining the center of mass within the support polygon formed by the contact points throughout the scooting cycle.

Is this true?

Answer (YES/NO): NO